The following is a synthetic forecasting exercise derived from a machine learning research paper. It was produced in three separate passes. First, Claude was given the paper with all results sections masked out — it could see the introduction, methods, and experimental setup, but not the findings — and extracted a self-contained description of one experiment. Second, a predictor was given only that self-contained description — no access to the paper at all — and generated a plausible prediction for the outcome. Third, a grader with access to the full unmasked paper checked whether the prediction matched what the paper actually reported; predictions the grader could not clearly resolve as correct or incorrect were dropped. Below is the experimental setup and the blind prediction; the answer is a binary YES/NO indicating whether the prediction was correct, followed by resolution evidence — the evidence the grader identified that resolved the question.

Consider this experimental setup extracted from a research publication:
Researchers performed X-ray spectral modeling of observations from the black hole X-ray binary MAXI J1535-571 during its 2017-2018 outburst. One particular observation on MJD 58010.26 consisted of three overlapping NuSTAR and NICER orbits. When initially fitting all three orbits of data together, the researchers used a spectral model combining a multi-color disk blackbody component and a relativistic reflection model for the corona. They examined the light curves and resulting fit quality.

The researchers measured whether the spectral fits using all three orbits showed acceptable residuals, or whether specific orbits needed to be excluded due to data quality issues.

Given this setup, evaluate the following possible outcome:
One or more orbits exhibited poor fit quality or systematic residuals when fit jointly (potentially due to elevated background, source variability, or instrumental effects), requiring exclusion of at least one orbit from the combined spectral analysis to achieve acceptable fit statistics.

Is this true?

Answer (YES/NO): YES